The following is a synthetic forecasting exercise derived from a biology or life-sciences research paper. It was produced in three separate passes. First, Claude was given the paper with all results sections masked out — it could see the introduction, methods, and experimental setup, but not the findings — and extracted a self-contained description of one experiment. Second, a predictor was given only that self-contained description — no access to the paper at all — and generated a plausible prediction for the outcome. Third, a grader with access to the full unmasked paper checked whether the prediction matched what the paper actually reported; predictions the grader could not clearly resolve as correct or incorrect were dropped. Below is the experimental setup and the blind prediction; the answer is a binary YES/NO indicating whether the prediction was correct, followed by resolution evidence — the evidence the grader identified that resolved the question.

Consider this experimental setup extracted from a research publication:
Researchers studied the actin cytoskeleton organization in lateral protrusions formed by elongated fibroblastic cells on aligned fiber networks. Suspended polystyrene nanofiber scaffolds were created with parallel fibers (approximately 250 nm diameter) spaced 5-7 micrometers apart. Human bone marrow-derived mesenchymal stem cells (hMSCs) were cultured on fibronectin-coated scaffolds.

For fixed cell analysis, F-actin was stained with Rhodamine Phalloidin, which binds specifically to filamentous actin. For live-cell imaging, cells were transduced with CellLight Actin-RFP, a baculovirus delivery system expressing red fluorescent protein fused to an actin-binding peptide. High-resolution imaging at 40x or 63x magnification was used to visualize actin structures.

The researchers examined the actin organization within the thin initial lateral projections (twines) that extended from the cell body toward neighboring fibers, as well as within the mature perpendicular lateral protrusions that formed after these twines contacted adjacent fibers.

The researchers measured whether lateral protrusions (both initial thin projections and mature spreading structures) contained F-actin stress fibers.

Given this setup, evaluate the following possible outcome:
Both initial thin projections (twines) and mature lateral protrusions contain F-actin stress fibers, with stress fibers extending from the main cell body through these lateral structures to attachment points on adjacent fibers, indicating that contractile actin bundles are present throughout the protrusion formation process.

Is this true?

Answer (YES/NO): NO